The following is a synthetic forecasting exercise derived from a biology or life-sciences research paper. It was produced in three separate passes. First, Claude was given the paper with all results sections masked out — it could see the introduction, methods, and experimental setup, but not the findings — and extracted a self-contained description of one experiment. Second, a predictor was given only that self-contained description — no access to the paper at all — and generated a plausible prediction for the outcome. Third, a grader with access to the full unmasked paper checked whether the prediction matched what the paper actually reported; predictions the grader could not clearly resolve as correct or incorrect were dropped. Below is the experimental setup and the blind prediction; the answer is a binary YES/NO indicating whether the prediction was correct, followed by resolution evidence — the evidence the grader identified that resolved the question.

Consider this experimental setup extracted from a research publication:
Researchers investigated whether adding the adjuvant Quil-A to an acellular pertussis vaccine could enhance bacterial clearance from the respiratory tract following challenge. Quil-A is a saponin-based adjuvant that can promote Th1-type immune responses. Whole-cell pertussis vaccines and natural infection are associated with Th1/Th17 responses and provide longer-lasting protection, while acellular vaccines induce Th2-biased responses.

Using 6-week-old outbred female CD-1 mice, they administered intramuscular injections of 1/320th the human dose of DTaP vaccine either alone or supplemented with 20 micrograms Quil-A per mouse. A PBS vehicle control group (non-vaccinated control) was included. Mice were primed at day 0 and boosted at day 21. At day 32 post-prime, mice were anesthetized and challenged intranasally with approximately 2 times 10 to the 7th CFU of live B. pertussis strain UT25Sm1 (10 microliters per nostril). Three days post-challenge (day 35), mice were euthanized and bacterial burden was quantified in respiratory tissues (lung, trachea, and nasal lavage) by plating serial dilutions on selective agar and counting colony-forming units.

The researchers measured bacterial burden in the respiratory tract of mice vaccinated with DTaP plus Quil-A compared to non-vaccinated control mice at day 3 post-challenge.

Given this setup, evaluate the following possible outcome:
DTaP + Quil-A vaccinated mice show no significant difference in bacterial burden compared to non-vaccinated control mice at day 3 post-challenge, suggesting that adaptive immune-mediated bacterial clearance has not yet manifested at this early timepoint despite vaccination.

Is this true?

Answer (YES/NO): NO